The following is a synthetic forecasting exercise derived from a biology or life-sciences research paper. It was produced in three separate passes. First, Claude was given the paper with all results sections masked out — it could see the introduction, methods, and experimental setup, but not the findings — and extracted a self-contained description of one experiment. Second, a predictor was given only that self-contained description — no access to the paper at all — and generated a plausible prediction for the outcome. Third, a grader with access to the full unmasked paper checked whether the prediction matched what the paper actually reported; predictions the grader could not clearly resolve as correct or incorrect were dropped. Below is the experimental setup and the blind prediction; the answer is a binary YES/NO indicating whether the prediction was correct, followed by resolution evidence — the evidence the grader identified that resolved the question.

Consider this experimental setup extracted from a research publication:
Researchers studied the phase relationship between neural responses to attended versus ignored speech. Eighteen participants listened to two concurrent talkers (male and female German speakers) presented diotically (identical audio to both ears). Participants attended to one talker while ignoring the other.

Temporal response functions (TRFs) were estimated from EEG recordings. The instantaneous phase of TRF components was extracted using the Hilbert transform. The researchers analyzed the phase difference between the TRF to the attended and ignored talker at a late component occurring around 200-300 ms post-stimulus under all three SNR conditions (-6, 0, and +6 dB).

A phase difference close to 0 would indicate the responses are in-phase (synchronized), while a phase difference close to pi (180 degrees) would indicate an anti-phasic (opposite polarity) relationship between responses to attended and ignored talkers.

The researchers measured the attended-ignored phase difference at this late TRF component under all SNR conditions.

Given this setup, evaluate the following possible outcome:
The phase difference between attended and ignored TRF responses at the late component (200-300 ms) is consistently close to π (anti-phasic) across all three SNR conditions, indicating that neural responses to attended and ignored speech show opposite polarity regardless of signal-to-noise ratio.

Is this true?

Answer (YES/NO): YES